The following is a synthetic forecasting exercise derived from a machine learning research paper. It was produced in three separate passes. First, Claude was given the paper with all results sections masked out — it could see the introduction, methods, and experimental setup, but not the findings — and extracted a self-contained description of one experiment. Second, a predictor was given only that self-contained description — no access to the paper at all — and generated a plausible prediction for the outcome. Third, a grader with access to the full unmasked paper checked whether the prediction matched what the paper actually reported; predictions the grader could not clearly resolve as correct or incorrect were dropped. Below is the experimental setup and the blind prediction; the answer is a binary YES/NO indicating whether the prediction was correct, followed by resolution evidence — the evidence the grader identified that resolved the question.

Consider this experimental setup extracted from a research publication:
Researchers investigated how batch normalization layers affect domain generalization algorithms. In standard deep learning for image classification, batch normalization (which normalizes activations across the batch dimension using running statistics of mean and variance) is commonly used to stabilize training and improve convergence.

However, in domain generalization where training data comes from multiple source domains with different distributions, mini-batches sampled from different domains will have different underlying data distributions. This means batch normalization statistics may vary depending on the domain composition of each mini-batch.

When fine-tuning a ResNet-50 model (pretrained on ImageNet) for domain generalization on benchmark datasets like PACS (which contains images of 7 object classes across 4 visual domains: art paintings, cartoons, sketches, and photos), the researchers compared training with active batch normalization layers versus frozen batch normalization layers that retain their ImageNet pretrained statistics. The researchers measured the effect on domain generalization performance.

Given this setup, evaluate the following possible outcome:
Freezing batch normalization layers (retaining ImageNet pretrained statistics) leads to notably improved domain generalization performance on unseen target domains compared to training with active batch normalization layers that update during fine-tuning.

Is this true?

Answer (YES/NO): YES